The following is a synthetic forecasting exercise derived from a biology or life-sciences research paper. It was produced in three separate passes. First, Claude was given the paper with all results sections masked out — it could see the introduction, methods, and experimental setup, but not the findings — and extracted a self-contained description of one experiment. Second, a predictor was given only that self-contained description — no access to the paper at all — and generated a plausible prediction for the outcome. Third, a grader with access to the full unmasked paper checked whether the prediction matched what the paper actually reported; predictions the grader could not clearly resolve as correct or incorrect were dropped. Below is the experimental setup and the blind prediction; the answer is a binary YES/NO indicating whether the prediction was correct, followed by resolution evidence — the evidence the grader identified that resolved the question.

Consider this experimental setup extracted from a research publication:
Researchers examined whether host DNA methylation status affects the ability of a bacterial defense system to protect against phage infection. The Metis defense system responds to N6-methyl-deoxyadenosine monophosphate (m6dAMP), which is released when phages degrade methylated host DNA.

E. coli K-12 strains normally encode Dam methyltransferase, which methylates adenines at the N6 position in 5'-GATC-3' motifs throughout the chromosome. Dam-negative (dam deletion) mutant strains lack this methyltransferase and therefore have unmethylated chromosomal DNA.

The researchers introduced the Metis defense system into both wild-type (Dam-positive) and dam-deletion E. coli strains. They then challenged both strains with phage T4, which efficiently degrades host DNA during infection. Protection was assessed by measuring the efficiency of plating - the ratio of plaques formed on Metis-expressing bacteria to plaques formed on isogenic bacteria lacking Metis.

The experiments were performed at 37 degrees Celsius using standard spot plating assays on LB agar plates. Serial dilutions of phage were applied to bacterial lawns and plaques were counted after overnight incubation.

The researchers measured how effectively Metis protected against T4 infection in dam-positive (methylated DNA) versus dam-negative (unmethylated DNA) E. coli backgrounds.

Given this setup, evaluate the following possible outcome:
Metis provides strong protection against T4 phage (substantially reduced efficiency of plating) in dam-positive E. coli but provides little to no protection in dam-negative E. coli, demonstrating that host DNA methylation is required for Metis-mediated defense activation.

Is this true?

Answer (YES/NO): NO